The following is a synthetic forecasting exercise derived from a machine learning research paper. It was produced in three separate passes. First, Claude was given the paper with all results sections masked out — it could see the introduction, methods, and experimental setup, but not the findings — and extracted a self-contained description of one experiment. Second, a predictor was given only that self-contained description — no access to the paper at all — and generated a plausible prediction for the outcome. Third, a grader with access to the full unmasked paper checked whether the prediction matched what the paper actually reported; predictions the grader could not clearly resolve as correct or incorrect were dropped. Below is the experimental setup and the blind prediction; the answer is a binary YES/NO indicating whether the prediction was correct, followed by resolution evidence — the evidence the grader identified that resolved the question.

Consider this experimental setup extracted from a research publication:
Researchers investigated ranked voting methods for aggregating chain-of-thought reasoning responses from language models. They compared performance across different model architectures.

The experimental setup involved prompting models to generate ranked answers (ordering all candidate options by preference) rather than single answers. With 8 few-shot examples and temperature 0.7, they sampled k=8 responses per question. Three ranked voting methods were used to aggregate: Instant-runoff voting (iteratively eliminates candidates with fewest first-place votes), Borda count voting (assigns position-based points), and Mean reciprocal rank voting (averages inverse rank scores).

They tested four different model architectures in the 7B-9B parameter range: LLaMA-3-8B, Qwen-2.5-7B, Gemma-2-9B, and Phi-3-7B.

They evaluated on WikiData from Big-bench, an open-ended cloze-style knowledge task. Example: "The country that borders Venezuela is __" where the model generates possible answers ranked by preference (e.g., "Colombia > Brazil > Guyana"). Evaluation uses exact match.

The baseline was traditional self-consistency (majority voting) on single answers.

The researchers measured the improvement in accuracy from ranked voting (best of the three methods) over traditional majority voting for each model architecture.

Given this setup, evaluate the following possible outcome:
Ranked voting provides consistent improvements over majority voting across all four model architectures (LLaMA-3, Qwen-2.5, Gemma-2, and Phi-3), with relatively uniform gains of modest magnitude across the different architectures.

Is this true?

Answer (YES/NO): NO